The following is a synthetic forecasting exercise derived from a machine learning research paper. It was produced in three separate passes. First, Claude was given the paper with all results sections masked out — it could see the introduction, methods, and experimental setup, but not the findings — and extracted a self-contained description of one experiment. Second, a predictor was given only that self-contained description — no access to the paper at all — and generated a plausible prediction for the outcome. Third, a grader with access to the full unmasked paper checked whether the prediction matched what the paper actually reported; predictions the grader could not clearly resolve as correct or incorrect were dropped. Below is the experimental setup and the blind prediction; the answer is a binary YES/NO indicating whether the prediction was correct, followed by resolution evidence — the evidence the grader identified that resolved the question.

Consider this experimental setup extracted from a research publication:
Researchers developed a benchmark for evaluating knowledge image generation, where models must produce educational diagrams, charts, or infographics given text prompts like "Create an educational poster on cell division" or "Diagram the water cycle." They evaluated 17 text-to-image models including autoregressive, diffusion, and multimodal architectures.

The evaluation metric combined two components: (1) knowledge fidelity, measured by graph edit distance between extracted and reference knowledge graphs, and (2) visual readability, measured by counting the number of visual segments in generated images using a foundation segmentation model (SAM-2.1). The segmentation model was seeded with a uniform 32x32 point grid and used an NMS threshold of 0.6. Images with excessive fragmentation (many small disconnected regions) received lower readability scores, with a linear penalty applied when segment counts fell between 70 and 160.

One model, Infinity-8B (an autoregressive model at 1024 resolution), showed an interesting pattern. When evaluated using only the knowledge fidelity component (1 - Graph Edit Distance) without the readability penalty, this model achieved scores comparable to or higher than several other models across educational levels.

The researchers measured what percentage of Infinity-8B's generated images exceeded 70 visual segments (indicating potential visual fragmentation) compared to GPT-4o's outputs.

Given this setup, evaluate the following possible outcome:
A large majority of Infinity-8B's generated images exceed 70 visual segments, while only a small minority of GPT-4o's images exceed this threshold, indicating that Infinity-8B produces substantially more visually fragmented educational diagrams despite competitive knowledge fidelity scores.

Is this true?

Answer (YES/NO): YES